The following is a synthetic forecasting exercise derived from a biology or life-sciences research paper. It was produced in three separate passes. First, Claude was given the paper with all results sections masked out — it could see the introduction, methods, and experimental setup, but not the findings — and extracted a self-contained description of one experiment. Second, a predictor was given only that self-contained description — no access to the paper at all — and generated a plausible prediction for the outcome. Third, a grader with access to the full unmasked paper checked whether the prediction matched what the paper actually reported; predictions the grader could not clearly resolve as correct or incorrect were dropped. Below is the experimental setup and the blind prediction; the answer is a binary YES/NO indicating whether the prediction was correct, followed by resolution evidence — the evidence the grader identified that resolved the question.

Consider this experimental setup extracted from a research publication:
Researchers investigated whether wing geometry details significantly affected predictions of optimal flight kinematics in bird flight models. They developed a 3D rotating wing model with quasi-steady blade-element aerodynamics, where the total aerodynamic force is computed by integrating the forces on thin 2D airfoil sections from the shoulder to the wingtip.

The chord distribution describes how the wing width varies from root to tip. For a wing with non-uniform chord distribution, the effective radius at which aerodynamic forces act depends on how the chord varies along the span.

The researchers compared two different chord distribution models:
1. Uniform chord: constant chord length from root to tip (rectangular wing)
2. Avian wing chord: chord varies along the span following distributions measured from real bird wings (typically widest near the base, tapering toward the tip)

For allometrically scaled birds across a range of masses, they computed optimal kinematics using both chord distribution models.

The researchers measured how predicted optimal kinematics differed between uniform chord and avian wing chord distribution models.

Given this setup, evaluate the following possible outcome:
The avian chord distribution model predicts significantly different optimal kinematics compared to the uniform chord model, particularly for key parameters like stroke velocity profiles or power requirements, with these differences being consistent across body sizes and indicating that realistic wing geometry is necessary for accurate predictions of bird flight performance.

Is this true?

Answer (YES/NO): NO